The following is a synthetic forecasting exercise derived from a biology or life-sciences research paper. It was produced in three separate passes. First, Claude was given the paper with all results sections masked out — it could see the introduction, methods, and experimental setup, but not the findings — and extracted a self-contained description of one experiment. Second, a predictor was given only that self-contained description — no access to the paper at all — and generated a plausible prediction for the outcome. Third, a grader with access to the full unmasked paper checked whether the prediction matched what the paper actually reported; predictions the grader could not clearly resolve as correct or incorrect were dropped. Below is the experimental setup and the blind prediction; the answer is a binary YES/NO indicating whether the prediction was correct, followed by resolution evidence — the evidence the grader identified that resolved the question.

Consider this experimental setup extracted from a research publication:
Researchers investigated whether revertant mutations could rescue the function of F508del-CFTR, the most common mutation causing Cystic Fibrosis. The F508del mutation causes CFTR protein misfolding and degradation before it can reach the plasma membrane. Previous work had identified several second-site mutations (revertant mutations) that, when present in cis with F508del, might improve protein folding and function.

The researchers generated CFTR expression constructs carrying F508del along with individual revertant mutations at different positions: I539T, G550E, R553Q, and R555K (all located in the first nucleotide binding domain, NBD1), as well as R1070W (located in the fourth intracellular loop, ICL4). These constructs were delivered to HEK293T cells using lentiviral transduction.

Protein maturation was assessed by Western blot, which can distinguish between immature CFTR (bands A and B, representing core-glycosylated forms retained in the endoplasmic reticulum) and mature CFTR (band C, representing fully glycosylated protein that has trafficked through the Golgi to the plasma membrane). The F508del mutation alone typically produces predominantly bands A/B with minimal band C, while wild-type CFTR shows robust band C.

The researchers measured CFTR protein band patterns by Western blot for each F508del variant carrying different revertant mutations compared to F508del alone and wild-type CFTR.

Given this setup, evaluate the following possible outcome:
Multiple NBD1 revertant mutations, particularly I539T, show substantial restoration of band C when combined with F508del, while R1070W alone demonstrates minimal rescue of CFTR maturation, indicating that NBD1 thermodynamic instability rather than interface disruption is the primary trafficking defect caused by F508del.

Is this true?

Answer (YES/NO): NO